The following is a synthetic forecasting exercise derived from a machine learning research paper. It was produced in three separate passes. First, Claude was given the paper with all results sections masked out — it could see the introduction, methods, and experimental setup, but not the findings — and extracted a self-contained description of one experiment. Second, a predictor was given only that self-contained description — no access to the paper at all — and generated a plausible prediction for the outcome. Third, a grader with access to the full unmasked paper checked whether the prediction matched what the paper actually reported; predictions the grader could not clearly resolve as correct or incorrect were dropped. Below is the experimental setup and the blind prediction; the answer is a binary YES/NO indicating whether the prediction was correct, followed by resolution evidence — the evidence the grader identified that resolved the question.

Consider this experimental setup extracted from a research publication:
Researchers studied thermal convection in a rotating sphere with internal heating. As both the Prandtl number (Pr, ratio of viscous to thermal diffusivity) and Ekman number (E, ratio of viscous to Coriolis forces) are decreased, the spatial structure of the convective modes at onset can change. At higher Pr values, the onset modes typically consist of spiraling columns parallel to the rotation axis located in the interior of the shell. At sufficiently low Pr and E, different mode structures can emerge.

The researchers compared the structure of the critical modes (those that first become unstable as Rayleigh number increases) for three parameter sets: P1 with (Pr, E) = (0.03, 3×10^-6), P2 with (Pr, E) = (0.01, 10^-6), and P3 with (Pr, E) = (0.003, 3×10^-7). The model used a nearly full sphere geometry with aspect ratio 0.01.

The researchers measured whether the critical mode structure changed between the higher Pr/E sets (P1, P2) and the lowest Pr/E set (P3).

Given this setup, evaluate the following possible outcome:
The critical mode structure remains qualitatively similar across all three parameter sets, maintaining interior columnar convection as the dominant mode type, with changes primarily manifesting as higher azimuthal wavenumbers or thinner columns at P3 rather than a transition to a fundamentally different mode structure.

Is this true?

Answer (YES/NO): NO